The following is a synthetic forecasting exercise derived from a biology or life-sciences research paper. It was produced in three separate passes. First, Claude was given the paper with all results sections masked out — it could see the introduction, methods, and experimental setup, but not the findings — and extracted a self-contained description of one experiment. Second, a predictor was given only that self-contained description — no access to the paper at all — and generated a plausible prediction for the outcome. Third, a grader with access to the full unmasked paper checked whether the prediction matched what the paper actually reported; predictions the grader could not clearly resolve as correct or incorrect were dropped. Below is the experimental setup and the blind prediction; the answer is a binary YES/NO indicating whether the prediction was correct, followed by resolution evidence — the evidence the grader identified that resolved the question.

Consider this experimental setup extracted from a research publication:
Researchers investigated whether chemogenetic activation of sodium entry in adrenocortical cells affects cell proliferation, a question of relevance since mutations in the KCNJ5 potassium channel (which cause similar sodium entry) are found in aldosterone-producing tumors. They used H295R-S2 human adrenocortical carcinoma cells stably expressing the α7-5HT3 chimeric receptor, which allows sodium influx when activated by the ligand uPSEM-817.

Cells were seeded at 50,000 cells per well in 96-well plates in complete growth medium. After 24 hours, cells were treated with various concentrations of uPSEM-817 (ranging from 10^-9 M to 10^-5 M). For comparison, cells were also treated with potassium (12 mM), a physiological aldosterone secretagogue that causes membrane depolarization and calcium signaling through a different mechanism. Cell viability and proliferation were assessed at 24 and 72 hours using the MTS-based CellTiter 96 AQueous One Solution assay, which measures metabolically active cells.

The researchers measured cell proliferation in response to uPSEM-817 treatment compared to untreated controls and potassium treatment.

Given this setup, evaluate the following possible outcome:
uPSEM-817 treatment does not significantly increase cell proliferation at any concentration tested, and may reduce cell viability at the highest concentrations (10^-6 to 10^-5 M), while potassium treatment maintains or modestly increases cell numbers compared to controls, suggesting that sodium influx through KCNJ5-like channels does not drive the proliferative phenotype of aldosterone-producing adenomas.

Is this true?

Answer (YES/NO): YES